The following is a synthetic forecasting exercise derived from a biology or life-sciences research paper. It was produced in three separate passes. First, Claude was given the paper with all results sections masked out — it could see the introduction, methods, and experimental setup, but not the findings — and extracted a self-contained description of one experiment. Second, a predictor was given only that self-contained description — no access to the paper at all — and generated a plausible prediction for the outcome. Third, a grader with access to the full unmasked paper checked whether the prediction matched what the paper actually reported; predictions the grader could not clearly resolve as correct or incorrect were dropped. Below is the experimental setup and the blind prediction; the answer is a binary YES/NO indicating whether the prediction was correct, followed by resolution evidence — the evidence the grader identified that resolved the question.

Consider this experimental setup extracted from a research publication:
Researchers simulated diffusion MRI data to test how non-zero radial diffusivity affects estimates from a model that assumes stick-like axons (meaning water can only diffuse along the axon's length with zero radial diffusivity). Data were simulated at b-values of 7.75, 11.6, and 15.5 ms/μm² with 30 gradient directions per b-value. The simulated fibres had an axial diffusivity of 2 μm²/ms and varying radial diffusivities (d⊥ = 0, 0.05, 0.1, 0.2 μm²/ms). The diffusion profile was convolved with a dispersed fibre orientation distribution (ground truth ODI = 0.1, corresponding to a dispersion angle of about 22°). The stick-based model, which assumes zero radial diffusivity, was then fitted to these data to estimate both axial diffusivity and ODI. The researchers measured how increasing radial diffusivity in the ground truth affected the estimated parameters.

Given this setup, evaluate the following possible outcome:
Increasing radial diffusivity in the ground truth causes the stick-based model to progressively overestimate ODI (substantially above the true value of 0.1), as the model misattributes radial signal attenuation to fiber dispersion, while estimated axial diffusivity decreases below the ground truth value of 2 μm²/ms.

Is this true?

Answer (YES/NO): NO